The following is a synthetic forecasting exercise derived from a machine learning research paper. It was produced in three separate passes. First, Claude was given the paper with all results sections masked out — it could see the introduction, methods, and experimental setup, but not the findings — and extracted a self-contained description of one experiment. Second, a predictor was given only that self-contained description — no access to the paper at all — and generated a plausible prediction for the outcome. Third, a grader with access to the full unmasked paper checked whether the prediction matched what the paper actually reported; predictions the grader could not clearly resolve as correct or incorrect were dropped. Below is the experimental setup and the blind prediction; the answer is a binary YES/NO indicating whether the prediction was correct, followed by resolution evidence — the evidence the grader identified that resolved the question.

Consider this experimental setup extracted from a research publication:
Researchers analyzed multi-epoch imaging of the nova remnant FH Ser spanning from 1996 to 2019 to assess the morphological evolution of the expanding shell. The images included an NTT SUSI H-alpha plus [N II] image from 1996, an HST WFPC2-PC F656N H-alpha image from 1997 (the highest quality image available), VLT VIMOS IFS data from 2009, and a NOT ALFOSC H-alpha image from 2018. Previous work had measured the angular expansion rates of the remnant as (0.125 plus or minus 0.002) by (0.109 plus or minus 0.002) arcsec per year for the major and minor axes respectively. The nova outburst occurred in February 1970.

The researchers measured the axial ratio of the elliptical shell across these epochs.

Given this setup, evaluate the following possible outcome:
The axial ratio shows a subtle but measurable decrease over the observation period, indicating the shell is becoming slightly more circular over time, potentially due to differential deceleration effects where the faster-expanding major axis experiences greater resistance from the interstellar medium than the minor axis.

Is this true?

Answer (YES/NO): NO